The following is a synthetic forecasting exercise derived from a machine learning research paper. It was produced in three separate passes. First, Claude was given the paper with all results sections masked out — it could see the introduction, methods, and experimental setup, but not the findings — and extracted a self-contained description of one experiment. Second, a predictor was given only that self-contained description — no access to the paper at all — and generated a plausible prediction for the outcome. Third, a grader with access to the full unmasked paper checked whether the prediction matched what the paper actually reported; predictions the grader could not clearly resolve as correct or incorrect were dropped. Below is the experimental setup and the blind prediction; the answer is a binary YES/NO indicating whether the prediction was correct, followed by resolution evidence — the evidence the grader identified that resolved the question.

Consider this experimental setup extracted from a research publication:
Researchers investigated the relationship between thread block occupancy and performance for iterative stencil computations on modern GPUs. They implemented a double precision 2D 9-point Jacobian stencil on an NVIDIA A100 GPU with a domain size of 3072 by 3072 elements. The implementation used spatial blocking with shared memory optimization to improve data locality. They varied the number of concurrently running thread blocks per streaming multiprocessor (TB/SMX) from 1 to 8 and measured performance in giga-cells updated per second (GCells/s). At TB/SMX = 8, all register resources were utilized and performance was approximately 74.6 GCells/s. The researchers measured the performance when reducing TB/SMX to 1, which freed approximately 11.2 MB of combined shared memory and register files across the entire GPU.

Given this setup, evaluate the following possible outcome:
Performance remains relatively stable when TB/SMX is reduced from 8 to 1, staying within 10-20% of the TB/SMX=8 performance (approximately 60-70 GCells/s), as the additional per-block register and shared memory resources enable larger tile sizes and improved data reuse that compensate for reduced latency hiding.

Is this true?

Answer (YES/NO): YES